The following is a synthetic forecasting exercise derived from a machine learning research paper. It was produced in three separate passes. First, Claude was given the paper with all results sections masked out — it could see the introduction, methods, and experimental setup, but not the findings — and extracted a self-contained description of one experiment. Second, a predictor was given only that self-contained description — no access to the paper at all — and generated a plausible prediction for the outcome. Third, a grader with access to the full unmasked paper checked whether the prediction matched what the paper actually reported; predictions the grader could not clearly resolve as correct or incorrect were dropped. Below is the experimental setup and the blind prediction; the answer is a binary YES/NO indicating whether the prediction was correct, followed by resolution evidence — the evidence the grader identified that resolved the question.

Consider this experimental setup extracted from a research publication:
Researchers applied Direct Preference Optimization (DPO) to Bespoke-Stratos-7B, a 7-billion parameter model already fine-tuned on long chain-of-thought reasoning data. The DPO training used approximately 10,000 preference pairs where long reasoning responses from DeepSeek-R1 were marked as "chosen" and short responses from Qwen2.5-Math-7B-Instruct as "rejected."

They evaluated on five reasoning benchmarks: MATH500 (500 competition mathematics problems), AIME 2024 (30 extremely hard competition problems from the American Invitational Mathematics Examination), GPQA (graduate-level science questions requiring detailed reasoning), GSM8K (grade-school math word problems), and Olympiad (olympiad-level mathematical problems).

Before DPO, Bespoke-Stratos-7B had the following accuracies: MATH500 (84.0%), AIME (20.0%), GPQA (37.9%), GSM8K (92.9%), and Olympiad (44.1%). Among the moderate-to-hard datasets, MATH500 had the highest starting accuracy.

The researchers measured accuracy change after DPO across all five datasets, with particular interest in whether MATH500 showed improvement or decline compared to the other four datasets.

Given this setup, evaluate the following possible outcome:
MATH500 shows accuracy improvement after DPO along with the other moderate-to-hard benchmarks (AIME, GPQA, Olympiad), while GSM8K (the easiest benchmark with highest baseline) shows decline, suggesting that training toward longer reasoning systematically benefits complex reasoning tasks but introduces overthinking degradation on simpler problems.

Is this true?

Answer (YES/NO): NO